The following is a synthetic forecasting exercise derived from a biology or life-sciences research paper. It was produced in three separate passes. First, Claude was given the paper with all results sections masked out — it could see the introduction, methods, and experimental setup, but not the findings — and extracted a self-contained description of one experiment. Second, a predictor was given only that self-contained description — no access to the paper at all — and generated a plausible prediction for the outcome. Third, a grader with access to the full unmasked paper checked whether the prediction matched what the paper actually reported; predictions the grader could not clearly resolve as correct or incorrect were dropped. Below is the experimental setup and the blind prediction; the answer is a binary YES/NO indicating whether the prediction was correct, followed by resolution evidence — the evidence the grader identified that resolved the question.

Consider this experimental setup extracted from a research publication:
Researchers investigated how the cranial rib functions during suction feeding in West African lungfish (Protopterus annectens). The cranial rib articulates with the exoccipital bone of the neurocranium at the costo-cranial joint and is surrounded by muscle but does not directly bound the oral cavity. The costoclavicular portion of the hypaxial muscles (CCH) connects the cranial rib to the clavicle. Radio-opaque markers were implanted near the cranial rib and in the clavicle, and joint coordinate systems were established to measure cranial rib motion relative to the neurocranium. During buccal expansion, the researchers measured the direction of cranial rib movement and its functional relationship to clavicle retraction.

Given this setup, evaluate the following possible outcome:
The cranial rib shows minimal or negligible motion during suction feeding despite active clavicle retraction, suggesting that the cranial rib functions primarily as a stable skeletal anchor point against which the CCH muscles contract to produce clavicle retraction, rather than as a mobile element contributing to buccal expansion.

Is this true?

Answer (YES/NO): NO